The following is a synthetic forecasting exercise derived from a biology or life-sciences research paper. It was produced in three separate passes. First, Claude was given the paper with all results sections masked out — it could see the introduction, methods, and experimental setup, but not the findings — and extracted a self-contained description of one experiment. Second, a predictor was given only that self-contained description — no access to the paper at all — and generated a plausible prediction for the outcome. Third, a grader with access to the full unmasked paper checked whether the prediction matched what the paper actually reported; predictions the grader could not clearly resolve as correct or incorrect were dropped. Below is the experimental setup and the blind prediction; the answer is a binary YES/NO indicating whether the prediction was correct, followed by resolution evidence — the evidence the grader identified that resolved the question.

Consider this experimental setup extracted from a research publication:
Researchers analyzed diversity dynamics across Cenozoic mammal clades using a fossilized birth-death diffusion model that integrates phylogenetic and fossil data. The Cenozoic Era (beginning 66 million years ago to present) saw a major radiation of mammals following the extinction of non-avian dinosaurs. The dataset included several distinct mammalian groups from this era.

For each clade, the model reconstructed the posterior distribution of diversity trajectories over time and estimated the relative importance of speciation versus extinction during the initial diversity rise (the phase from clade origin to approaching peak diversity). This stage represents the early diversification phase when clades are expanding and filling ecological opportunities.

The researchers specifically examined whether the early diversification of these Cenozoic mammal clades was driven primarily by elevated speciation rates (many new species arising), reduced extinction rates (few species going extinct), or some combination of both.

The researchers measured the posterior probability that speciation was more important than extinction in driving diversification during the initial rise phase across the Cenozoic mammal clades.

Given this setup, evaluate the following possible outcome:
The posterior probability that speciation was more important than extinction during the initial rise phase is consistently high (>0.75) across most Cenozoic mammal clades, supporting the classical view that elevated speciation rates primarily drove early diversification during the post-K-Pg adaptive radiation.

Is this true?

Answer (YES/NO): NO